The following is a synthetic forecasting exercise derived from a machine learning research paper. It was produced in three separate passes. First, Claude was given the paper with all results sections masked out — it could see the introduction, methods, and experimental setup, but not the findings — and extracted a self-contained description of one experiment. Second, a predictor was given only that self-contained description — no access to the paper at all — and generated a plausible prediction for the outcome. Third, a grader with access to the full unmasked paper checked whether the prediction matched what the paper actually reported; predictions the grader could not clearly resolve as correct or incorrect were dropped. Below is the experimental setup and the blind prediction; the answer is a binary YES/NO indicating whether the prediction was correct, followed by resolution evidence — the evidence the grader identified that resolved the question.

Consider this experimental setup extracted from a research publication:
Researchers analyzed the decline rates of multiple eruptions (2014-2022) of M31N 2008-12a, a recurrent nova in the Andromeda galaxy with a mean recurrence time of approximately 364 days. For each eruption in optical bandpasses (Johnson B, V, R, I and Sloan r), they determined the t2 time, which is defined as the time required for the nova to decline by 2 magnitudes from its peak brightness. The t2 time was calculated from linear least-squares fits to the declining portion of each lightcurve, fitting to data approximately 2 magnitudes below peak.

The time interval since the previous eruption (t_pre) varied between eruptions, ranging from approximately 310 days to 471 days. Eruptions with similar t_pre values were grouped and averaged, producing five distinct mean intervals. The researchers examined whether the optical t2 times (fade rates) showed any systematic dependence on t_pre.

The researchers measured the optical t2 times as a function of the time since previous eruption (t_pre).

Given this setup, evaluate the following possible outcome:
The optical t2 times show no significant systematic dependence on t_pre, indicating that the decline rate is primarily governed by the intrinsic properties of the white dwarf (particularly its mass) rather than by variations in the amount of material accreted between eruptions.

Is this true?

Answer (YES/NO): YES